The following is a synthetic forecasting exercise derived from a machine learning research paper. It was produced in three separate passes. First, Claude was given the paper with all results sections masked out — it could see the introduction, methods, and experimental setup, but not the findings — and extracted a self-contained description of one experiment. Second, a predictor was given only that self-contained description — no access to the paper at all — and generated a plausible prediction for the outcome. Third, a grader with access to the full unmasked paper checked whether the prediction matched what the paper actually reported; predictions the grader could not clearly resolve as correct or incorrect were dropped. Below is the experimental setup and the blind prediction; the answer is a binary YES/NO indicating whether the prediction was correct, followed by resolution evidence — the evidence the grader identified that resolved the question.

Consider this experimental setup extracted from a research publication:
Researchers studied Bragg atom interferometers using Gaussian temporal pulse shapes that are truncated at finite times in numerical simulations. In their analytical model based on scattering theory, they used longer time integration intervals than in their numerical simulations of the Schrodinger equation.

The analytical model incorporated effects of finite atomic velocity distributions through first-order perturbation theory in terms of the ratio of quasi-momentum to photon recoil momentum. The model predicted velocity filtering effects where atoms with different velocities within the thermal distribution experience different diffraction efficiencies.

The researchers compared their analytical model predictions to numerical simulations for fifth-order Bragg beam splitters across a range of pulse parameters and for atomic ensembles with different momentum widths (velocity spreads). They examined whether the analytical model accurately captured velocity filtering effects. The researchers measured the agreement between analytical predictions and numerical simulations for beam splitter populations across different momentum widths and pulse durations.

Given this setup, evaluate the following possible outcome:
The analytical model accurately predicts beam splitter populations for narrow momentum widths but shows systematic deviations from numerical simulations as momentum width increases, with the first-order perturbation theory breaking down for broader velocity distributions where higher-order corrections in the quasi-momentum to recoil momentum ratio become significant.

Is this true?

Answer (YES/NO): NO